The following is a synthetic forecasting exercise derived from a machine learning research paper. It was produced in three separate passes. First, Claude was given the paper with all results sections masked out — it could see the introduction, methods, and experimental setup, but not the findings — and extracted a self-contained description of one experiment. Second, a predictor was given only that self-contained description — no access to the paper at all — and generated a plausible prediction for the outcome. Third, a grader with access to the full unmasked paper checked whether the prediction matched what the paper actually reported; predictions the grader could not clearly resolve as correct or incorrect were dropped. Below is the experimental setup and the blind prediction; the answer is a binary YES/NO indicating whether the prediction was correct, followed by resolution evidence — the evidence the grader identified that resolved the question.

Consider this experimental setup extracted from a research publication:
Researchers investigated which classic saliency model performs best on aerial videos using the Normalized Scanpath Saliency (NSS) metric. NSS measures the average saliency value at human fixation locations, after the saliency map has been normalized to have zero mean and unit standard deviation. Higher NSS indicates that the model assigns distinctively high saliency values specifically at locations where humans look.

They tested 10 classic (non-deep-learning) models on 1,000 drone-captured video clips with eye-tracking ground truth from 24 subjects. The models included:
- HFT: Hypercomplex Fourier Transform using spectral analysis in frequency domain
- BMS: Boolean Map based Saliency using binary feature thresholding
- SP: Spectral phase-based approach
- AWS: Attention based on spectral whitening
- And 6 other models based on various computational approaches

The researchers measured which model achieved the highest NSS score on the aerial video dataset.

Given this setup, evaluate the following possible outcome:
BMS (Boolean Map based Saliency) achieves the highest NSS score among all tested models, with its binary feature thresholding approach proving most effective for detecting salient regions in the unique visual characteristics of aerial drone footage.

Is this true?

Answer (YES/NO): NO